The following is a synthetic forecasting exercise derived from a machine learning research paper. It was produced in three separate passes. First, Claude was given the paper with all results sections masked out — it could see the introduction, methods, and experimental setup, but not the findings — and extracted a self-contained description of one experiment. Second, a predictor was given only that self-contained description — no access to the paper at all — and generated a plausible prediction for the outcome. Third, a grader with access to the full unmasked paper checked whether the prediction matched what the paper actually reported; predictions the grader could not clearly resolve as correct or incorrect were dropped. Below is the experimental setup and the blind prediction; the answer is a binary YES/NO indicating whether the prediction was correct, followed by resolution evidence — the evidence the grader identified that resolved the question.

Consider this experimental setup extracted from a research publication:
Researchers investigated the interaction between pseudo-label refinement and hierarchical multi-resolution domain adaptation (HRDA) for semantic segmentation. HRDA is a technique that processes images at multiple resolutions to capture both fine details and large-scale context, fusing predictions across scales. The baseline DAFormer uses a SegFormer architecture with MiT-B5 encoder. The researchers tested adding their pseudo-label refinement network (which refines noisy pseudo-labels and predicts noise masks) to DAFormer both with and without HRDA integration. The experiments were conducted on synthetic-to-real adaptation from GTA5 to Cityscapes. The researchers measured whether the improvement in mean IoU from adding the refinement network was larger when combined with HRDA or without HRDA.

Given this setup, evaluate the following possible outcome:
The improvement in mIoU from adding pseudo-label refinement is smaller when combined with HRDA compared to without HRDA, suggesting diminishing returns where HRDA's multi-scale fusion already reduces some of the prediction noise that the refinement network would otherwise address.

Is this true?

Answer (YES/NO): YES